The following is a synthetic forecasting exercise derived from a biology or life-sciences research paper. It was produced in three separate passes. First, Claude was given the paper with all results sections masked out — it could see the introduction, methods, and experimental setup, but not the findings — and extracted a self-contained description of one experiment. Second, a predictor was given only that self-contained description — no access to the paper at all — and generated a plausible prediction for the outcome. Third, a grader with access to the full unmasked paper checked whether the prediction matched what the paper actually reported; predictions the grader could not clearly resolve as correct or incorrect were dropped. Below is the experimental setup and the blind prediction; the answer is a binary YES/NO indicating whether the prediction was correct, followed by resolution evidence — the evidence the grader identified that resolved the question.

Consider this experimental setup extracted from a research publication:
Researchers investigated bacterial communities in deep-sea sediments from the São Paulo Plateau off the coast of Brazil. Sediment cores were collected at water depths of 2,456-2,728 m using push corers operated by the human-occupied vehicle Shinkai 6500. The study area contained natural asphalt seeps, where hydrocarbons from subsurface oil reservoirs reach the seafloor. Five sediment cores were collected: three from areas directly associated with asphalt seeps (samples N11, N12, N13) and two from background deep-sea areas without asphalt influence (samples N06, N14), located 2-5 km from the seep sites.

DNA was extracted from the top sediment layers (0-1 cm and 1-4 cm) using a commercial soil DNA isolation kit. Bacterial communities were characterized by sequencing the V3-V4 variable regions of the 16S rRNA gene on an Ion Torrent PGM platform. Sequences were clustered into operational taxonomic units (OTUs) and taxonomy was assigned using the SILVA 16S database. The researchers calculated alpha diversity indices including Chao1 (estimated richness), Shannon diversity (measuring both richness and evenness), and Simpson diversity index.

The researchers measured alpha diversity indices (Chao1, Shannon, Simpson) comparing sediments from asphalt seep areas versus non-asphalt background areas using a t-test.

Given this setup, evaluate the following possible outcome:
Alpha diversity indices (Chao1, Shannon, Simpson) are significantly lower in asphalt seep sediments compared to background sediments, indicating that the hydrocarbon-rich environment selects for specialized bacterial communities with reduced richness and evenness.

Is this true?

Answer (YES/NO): NO